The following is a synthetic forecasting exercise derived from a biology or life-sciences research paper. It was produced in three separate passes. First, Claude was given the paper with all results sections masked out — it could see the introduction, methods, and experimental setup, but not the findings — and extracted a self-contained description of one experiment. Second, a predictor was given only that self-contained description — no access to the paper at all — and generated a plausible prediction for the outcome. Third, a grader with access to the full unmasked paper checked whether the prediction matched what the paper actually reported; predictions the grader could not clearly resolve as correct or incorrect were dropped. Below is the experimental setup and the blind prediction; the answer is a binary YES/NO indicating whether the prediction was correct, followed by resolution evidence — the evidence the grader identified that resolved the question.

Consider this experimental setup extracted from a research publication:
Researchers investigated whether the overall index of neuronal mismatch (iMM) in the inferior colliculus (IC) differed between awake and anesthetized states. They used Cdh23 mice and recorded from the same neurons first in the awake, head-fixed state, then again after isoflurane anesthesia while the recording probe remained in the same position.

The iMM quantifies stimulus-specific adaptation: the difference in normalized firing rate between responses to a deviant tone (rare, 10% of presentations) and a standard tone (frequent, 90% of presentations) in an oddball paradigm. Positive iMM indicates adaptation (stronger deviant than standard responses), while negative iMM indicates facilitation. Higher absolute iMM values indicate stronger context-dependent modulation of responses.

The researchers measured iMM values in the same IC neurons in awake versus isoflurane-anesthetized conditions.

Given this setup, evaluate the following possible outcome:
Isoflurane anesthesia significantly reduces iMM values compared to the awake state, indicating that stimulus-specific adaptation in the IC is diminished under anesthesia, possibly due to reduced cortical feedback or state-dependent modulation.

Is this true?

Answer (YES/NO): NO